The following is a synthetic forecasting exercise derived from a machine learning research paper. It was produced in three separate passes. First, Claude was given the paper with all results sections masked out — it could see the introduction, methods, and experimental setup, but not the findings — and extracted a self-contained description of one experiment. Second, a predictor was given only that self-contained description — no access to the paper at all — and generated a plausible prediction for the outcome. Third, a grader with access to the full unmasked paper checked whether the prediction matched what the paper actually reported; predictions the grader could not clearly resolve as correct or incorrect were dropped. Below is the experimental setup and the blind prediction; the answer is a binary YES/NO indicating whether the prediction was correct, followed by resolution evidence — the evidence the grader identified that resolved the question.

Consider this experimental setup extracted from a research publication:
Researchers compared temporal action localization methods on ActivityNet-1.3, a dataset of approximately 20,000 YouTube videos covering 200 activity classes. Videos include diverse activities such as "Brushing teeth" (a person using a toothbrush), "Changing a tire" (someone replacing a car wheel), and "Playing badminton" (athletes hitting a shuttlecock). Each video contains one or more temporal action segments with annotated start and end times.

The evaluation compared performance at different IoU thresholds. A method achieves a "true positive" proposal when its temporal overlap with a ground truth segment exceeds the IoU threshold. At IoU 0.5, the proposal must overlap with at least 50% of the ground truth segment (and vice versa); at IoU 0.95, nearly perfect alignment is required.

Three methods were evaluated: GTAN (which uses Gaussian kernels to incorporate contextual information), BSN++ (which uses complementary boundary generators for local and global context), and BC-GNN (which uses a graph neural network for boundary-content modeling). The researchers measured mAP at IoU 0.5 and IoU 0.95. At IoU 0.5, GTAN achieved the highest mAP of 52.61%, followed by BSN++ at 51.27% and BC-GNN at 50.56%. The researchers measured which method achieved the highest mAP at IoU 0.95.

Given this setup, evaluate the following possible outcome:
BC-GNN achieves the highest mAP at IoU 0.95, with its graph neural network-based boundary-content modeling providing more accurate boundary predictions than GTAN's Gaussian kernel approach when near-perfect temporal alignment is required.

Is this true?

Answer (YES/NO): YES